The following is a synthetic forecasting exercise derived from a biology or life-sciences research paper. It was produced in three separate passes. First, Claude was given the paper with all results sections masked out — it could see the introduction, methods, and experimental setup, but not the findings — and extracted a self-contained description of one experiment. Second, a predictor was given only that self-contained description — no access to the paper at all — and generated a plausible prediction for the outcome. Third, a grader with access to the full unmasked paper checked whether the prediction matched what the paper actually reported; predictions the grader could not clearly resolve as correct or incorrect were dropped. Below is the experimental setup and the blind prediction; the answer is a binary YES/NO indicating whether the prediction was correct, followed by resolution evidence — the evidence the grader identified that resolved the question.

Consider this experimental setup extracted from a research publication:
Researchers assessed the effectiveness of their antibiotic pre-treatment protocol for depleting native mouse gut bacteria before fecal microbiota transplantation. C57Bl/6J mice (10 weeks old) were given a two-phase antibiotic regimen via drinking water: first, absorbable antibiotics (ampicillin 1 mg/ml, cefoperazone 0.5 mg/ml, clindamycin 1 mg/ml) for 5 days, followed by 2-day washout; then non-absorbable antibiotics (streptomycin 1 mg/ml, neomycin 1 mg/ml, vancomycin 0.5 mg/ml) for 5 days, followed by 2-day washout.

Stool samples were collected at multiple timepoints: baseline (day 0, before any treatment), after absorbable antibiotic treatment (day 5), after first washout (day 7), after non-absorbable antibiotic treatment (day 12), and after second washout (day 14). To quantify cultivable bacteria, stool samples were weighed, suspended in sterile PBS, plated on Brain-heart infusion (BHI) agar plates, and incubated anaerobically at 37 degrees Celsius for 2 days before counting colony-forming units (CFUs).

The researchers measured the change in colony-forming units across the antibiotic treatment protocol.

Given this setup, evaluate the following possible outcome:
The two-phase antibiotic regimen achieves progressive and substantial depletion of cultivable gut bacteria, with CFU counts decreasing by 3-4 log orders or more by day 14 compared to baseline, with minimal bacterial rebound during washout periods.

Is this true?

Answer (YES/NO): YES